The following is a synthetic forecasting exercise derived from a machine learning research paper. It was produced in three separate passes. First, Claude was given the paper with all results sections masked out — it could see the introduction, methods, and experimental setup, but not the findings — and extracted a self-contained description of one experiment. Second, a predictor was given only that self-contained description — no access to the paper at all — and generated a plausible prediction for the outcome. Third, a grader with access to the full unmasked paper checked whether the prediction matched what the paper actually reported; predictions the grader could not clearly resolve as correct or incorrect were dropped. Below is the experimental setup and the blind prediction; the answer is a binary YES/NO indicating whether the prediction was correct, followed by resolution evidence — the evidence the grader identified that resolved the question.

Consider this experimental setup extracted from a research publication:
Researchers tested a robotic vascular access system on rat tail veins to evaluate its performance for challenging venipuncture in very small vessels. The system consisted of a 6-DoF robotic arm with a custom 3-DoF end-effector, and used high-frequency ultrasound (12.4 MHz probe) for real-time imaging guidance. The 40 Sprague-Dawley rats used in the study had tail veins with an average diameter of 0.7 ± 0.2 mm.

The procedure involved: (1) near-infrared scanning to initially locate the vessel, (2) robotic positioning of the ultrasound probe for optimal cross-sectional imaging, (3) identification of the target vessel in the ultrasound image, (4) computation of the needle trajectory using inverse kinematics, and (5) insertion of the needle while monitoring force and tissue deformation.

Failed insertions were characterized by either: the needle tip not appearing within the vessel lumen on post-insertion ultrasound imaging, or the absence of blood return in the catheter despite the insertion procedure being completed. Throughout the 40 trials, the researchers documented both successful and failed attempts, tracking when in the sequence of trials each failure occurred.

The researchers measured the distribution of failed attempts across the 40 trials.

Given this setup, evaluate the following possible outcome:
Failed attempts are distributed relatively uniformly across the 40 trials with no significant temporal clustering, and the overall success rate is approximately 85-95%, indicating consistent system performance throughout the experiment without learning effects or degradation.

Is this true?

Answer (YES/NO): YES